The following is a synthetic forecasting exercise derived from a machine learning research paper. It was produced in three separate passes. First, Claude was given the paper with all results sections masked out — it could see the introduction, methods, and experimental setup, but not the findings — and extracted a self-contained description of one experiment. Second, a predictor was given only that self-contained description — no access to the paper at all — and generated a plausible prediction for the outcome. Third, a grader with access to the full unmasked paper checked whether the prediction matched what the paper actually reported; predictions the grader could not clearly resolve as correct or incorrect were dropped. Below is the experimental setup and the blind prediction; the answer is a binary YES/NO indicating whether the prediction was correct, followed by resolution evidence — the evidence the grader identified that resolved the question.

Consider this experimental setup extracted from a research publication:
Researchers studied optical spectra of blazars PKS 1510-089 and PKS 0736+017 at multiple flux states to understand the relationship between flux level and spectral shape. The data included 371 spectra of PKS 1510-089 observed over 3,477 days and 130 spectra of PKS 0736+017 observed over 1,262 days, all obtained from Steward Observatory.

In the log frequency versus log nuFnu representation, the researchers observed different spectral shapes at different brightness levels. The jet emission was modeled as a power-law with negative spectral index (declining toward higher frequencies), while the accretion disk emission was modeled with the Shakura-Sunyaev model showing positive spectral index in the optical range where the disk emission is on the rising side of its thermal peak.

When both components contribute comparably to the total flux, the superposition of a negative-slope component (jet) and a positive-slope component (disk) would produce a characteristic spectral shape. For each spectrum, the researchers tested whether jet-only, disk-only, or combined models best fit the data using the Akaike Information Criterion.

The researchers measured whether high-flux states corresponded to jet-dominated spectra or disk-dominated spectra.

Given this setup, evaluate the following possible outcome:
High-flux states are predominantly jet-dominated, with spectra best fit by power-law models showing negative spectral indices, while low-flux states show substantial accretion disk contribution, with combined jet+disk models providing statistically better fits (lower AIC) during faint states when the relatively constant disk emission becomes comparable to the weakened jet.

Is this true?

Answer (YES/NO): YES